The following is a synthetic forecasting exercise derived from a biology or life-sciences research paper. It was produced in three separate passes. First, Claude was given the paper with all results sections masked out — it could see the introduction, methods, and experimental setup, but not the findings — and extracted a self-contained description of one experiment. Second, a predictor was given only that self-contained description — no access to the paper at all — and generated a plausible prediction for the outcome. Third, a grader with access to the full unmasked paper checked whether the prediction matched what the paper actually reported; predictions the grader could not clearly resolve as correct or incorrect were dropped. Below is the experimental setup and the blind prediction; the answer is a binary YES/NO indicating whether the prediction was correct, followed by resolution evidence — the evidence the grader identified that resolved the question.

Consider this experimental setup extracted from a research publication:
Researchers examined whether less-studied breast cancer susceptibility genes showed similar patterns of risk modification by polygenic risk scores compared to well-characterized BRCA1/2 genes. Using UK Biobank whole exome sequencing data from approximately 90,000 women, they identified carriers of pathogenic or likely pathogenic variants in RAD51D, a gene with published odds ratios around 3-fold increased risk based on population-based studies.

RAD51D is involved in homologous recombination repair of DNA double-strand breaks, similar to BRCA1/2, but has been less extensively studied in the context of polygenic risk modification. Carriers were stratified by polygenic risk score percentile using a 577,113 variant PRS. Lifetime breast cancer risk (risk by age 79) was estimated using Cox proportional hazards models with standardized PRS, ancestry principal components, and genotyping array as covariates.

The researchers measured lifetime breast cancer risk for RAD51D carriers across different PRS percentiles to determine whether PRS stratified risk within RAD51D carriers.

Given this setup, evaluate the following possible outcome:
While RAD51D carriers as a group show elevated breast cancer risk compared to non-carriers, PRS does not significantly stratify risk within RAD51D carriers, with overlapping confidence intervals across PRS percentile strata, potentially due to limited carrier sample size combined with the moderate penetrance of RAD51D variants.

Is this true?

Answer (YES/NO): NO